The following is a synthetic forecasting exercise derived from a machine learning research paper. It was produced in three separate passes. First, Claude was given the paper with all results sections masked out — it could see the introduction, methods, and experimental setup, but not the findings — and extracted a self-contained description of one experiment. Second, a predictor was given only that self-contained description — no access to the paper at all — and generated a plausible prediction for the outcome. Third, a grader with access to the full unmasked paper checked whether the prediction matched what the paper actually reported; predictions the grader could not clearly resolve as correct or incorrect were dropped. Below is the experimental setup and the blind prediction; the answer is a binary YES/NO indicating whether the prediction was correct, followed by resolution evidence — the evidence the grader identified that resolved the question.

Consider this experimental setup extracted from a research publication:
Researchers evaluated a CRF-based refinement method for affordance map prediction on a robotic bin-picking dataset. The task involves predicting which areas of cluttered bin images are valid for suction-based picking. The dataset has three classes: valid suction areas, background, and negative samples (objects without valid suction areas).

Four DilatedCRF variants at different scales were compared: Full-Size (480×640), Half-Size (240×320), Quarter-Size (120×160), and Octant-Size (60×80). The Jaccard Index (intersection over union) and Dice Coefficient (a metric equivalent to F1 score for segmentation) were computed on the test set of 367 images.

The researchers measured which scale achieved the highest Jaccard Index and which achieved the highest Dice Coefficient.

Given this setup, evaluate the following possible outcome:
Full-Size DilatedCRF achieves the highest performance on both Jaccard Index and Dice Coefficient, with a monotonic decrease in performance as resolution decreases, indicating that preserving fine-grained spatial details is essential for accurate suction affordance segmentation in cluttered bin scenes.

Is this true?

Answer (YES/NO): NO